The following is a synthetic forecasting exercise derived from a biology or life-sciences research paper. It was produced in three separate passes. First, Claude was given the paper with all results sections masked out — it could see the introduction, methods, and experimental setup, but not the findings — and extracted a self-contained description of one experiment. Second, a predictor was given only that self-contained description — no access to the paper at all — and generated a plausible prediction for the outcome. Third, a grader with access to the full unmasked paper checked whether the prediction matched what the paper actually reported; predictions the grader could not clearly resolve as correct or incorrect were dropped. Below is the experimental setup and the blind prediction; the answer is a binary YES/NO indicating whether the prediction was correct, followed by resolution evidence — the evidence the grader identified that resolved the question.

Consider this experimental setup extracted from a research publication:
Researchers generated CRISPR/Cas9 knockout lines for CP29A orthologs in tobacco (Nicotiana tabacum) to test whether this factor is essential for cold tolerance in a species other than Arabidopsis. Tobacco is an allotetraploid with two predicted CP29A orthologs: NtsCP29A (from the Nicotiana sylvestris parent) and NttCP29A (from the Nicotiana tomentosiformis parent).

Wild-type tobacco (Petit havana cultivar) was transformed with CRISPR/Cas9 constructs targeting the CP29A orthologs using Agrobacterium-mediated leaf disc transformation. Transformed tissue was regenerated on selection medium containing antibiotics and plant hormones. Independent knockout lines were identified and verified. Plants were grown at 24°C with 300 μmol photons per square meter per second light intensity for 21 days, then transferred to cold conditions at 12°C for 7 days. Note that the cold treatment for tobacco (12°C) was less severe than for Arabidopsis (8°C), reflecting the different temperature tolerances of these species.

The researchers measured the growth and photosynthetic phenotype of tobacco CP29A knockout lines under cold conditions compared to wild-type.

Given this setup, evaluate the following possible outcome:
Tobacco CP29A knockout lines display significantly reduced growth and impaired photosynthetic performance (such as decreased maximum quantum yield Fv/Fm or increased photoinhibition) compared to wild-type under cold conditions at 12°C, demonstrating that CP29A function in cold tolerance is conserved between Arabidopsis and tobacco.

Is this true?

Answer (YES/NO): NO